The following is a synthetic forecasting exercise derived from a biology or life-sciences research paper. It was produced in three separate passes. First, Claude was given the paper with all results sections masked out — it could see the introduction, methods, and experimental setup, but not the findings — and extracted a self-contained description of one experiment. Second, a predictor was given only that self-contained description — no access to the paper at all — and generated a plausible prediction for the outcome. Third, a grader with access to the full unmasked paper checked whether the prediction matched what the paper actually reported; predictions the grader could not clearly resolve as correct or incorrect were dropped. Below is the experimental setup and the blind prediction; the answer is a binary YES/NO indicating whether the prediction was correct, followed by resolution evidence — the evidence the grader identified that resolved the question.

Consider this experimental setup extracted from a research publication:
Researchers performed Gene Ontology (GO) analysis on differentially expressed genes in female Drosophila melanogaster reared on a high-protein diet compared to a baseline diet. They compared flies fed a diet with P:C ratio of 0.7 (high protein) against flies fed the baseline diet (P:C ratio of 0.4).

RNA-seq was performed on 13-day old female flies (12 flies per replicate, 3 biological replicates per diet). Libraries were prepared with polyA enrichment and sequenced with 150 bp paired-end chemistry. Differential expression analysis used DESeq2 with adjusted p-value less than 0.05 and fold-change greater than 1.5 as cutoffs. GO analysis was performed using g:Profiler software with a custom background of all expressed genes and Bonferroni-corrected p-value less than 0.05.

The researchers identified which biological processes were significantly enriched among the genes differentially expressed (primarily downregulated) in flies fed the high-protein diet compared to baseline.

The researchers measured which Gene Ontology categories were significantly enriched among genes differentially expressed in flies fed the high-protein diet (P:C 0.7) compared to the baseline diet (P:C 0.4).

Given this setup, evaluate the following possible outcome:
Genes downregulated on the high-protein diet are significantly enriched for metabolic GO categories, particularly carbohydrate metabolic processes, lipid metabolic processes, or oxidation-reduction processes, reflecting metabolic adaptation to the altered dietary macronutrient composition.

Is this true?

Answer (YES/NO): YES